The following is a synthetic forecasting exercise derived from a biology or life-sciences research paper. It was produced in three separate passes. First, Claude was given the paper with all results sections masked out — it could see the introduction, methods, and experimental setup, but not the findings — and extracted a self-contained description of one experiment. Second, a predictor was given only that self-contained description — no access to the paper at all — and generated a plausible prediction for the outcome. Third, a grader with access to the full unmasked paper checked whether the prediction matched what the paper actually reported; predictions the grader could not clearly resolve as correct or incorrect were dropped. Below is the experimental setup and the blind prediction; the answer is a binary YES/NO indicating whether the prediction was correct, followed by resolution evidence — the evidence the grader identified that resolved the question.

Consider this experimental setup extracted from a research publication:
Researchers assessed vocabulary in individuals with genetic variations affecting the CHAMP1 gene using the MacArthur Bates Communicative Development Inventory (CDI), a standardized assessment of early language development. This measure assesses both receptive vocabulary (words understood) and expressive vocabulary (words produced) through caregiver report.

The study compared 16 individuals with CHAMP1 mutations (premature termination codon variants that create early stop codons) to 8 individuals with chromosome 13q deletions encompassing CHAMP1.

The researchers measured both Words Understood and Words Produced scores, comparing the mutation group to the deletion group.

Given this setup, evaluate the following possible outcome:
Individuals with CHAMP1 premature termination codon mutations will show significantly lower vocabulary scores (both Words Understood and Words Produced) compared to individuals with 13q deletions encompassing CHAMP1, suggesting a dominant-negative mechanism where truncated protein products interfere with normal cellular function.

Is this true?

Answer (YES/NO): NO